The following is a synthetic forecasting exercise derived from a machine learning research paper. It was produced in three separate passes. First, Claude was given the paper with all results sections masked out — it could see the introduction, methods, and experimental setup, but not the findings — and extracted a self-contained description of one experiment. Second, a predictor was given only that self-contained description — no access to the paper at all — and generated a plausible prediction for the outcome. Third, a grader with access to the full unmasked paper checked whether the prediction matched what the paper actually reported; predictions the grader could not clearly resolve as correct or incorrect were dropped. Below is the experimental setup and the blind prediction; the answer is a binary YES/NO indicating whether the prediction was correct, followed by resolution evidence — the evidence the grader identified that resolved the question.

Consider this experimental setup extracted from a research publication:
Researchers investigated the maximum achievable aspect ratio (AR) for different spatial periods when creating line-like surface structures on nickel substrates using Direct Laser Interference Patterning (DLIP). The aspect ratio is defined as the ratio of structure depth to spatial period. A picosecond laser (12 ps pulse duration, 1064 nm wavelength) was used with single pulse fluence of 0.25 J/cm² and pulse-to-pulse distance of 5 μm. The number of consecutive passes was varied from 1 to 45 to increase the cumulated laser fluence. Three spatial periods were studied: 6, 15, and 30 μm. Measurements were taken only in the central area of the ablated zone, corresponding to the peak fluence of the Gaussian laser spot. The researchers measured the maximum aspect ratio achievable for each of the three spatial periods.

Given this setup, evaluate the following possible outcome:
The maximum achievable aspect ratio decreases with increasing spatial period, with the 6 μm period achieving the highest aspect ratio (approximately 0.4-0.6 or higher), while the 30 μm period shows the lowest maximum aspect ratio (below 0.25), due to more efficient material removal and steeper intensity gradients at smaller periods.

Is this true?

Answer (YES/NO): NO